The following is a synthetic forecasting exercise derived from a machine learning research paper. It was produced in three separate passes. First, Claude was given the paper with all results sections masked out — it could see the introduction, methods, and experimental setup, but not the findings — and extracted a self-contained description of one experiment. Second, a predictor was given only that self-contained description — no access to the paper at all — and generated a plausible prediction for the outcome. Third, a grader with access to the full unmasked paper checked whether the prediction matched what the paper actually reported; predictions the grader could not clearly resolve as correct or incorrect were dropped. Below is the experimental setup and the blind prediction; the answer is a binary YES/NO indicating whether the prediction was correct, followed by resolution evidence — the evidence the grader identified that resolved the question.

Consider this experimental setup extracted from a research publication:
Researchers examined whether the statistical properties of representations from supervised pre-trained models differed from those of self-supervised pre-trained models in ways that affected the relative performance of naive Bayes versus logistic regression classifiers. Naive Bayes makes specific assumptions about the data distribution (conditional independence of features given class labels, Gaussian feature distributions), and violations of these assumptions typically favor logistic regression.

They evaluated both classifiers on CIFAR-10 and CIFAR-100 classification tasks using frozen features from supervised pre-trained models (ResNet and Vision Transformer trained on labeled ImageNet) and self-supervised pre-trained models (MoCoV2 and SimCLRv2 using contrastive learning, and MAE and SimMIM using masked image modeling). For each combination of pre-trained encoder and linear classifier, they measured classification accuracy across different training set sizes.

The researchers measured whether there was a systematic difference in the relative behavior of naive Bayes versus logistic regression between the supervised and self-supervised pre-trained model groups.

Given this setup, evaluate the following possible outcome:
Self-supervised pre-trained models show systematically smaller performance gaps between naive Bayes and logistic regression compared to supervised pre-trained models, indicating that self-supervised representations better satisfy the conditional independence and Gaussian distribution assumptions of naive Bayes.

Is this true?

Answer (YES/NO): NO